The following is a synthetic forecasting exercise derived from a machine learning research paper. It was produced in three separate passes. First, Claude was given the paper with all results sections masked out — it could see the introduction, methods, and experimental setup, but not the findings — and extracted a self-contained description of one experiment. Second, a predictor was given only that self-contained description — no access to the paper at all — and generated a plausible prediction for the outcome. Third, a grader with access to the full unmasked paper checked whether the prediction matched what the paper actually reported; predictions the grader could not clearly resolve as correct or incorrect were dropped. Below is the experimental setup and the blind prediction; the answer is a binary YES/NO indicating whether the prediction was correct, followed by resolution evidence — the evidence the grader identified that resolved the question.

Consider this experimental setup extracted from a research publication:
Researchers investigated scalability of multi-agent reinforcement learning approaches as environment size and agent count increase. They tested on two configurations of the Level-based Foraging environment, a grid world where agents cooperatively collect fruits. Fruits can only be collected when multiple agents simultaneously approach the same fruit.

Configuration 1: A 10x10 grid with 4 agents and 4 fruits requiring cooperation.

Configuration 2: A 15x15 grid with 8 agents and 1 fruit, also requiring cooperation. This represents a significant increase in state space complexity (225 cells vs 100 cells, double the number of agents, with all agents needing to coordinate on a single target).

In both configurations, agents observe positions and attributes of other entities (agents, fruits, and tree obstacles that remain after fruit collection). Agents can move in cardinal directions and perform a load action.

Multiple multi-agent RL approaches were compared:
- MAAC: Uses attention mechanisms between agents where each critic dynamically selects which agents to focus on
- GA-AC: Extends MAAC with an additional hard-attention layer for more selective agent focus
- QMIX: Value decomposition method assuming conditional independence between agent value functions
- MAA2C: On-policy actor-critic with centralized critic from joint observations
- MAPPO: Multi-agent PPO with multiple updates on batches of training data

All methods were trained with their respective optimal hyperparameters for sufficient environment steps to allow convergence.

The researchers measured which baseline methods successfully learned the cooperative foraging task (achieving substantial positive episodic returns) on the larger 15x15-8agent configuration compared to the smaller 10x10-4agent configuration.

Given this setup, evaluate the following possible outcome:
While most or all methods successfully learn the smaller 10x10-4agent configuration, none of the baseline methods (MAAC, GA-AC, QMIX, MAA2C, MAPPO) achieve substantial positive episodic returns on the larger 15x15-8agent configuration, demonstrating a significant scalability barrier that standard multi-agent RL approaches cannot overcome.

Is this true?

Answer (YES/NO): NO